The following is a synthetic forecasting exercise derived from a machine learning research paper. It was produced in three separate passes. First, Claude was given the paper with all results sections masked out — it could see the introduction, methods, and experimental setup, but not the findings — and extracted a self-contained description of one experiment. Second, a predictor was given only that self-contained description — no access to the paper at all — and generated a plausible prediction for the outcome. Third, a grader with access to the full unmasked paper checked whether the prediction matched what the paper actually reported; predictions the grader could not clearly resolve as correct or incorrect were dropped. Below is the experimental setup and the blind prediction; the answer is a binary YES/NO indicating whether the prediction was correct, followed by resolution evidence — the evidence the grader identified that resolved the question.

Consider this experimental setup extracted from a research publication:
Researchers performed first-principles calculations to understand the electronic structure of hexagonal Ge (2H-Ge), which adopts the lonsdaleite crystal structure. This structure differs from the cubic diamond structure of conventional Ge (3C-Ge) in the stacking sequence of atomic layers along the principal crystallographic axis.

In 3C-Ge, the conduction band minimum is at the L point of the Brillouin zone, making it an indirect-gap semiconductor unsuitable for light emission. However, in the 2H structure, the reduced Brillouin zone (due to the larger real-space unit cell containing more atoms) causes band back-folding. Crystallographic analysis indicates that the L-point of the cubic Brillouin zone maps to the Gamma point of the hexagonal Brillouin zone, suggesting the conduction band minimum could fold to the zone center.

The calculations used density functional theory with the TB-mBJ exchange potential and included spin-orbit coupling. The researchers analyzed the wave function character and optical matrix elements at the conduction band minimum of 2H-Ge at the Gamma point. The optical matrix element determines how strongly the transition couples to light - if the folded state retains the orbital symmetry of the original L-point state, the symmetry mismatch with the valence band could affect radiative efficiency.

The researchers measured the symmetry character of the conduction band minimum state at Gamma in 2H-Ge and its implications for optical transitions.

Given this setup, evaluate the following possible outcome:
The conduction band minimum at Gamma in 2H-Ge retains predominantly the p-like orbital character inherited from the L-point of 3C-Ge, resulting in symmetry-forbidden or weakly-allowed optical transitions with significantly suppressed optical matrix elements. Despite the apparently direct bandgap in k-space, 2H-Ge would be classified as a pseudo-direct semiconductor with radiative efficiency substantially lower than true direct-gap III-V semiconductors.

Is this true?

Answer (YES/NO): YES